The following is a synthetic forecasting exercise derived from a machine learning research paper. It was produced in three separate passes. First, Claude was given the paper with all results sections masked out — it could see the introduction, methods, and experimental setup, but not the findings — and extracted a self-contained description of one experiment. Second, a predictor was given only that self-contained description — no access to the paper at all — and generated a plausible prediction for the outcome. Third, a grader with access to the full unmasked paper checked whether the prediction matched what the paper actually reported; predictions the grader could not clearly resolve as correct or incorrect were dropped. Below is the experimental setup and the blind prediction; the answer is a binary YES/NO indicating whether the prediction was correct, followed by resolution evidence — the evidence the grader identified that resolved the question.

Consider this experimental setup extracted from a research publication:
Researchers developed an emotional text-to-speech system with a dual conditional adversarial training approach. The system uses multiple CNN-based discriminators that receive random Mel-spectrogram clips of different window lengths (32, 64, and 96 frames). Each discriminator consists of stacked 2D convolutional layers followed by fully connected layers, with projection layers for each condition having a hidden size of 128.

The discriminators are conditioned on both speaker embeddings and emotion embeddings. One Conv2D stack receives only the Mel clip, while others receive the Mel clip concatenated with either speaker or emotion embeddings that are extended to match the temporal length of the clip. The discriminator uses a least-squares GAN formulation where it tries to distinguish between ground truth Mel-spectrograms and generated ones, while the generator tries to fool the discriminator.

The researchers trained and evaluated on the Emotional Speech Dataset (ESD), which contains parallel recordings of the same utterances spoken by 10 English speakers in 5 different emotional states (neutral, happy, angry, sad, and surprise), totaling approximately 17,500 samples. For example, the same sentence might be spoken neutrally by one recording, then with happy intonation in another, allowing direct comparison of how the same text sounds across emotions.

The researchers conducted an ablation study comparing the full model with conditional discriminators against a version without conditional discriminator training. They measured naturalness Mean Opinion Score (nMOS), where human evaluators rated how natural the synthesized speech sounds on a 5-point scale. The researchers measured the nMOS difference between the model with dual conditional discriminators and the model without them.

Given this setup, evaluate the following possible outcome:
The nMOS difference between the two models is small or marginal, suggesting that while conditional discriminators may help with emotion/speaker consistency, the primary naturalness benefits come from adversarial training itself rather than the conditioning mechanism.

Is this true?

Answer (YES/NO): NO